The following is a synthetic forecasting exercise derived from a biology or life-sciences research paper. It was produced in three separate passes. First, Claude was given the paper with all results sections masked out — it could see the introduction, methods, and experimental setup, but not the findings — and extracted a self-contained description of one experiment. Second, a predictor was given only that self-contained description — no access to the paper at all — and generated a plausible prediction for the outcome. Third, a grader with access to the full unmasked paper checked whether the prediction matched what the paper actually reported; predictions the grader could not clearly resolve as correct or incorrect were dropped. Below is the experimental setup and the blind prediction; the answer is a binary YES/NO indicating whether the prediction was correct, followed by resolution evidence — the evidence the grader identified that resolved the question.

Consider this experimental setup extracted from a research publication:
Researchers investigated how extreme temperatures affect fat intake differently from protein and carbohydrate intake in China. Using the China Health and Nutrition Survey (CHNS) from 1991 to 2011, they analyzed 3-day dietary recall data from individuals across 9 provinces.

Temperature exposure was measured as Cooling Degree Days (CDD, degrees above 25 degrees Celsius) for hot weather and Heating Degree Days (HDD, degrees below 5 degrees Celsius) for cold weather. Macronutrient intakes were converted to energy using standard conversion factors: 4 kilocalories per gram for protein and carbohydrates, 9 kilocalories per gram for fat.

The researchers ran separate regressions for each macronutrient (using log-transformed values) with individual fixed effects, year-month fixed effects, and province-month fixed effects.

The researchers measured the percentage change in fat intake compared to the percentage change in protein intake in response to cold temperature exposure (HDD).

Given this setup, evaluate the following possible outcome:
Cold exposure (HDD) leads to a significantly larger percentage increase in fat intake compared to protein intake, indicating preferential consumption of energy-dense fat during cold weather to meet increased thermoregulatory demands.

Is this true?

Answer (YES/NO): YES